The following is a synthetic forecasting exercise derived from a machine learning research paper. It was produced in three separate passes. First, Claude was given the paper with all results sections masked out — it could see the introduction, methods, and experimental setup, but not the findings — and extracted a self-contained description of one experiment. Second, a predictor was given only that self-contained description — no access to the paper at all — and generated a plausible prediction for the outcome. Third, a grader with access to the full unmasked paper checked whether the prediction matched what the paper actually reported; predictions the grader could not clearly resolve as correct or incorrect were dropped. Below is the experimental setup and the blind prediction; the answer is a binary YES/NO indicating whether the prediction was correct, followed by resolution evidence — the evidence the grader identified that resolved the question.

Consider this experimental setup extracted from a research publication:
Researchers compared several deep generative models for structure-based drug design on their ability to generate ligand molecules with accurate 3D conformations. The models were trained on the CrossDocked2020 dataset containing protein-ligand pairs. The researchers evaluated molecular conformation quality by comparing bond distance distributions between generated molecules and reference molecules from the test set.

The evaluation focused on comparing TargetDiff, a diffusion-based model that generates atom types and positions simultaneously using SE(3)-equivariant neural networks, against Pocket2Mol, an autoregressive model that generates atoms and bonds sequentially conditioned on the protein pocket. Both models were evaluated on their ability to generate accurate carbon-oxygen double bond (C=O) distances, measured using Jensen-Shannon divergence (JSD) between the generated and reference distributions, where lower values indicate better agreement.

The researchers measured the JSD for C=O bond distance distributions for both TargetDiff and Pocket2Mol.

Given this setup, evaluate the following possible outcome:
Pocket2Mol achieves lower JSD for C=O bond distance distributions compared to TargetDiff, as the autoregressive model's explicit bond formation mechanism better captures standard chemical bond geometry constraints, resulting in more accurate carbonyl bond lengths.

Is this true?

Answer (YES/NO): NO